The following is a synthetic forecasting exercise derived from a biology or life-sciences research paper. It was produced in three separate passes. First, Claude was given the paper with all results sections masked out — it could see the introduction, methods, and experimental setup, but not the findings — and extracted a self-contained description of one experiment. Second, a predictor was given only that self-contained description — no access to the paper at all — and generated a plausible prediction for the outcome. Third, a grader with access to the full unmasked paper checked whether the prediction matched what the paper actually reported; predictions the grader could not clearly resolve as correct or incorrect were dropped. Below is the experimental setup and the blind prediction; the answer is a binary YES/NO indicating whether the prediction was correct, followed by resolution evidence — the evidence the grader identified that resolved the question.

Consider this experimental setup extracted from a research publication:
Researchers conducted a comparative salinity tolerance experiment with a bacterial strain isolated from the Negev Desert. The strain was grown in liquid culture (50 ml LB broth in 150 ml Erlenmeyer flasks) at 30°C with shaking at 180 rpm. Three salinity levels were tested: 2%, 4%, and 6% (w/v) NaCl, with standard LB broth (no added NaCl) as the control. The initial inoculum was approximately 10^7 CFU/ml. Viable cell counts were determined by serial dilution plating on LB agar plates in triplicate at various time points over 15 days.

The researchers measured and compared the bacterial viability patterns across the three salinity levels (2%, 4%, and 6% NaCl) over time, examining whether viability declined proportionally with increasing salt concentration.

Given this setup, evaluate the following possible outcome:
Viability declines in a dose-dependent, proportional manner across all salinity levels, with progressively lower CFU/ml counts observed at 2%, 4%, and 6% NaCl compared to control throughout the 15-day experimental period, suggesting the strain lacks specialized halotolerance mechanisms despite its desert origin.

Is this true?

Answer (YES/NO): NO